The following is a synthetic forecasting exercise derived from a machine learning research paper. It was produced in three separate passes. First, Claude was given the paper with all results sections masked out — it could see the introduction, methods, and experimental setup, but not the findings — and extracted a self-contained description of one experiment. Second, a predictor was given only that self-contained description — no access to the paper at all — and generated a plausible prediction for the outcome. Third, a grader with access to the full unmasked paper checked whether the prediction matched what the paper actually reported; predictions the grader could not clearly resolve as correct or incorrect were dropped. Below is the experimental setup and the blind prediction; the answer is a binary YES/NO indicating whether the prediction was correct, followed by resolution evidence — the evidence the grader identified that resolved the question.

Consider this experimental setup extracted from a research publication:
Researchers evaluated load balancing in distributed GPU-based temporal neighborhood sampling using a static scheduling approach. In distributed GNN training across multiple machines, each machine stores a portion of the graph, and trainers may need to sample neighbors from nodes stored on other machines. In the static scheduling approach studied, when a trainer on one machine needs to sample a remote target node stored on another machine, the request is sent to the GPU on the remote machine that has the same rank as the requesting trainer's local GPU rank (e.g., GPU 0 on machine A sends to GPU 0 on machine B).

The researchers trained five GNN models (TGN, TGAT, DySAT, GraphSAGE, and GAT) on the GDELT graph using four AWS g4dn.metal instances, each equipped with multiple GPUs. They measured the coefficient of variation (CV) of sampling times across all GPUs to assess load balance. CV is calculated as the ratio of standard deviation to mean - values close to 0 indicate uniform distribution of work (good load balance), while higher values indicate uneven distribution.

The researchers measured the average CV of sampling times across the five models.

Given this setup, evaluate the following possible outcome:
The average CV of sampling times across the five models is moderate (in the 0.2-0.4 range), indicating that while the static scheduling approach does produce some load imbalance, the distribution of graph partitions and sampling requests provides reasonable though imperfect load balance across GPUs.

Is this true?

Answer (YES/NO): NO